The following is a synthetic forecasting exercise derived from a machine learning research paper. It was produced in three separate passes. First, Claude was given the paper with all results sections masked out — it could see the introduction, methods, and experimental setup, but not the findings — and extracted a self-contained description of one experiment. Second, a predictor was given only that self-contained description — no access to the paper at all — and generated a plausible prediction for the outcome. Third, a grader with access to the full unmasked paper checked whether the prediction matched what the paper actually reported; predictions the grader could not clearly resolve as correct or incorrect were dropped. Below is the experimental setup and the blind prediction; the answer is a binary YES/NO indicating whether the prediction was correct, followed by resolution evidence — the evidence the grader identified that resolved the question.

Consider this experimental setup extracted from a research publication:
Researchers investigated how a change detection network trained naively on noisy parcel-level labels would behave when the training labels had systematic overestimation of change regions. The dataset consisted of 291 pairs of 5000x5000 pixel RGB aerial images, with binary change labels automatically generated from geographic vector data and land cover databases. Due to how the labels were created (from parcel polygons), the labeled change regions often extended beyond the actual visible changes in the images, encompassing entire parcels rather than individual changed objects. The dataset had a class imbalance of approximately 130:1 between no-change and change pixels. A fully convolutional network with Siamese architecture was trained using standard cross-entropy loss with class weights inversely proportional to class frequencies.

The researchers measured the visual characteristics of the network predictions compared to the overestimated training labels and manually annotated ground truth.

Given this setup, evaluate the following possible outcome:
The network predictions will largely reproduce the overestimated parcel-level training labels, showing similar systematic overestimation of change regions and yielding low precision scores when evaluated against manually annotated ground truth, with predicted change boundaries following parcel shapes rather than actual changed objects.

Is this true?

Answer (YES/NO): NO